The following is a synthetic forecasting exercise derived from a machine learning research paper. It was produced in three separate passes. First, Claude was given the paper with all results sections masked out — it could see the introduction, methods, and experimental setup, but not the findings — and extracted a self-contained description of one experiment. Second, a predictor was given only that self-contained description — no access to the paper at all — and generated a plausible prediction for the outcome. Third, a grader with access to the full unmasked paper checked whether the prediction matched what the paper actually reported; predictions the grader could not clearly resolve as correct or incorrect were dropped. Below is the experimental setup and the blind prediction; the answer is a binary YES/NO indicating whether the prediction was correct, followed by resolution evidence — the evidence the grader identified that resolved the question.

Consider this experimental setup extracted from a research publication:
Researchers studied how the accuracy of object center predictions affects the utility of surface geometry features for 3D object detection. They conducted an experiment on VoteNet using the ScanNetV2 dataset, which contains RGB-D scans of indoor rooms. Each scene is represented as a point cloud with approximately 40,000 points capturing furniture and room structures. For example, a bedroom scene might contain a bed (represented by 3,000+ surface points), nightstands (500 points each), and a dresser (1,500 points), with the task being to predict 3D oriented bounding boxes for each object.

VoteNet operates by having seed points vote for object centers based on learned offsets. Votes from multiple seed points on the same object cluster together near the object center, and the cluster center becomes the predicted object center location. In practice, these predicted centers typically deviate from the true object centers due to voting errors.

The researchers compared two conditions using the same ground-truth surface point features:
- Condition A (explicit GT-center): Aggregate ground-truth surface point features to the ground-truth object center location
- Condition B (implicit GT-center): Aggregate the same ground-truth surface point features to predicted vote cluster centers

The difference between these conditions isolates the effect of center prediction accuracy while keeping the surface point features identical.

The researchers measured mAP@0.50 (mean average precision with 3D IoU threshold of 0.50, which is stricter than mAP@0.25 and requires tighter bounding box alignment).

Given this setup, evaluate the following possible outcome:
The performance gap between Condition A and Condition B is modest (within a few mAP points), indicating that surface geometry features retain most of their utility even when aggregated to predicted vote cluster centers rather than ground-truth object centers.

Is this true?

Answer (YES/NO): YES